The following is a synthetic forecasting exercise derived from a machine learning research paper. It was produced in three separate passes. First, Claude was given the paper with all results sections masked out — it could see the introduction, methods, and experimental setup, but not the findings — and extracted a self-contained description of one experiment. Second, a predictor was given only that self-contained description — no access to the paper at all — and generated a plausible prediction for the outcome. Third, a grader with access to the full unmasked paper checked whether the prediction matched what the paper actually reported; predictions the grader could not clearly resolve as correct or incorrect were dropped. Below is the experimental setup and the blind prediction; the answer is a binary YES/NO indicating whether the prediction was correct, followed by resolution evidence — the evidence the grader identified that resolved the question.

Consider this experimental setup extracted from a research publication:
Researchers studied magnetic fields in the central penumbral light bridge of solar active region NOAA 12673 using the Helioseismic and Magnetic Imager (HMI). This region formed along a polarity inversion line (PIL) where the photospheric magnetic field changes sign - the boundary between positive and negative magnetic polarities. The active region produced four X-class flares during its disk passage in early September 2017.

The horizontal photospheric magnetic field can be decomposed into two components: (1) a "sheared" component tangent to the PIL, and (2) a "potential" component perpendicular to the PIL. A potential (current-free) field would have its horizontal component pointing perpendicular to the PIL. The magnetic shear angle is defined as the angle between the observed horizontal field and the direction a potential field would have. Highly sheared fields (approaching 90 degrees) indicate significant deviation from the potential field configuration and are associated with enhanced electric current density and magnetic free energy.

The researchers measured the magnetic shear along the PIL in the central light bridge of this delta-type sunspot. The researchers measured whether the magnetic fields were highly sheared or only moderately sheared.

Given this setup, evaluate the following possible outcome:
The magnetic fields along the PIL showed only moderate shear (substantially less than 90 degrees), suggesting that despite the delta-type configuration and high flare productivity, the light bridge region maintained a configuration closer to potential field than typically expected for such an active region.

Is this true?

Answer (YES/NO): NO